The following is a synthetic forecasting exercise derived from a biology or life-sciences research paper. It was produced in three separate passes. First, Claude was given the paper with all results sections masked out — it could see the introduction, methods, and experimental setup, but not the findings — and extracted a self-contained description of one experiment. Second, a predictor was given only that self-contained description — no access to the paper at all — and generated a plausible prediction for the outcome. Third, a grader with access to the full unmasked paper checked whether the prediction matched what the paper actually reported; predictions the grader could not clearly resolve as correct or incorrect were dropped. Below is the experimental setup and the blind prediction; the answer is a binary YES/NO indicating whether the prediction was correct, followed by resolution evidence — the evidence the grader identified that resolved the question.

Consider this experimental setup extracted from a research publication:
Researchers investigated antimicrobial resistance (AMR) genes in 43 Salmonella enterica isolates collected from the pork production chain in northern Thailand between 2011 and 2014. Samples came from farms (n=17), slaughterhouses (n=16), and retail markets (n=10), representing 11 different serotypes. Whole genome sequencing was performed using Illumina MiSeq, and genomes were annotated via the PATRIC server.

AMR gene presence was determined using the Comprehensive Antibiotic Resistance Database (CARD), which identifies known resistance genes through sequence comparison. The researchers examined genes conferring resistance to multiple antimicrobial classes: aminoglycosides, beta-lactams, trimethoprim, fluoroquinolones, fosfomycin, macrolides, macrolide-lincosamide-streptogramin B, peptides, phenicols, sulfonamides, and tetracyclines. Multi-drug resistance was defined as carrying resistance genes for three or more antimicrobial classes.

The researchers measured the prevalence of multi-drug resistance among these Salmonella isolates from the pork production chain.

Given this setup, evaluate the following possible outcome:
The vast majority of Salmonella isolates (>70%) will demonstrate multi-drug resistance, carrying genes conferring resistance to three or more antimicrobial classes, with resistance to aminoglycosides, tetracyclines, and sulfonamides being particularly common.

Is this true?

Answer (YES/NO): NO